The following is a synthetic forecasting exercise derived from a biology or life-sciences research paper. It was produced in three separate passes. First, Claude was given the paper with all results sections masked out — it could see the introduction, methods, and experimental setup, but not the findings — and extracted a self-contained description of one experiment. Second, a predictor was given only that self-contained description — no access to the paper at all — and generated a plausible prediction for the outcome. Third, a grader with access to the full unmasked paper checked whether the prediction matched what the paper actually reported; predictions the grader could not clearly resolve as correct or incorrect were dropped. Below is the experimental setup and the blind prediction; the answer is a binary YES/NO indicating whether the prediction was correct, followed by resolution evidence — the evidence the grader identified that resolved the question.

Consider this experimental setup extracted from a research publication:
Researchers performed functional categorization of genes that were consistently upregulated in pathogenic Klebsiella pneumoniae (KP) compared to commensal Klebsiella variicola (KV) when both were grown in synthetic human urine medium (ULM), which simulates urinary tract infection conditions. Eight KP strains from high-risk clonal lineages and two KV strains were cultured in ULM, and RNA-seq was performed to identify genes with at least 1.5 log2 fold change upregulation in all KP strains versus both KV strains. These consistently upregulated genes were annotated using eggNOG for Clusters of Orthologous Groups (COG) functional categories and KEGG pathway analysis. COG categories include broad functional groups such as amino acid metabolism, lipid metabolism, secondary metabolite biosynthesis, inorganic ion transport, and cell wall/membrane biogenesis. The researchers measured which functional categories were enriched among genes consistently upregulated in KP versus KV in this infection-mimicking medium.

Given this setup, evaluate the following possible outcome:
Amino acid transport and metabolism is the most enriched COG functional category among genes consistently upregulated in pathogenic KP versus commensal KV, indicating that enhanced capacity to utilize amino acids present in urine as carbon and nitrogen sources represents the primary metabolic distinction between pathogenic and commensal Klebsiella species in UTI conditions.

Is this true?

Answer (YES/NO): NO